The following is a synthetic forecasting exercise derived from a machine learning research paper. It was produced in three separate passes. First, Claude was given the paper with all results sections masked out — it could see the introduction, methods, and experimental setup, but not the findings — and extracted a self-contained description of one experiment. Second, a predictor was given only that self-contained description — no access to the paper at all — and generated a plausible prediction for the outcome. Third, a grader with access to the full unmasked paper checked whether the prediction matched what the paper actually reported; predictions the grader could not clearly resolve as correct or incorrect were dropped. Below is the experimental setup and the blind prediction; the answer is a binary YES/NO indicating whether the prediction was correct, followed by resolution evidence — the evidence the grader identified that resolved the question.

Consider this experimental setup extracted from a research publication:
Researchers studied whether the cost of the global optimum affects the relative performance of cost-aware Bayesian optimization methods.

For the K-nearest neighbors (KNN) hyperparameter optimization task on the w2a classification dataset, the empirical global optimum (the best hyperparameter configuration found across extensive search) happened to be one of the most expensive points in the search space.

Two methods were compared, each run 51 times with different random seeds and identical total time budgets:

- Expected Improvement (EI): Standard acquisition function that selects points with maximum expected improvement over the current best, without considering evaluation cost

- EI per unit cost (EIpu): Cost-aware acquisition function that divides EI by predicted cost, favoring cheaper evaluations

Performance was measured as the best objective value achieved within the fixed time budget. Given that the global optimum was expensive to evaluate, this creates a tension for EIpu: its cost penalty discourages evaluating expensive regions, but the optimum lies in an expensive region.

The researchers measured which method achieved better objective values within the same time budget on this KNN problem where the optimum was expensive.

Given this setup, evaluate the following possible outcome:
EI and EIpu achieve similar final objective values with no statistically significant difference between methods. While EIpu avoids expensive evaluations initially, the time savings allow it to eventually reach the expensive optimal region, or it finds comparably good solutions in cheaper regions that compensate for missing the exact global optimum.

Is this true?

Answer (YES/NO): NO